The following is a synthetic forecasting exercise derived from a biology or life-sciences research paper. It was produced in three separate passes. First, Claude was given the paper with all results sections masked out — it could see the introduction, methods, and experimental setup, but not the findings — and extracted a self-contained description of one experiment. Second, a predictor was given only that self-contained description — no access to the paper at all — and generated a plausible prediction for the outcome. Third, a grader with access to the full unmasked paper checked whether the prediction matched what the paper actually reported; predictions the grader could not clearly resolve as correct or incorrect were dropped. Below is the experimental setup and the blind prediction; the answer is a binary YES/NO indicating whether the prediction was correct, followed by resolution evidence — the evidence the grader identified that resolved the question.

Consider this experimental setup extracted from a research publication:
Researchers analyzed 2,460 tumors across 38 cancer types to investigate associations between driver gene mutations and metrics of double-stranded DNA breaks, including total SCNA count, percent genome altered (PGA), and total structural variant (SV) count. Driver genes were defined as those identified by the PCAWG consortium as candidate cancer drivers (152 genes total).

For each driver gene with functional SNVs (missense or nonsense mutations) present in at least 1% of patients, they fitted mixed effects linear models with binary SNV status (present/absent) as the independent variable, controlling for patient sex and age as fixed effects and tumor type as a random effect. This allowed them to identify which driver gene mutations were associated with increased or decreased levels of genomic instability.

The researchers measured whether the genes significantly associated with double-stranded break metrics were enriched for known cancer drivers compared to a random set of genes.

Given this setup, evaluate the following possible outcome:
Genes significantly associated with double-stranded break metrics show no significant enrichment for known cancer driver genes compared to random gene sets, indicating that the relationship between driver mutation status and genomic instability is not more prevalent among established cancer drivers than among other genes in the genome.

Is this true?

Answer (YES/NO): NO